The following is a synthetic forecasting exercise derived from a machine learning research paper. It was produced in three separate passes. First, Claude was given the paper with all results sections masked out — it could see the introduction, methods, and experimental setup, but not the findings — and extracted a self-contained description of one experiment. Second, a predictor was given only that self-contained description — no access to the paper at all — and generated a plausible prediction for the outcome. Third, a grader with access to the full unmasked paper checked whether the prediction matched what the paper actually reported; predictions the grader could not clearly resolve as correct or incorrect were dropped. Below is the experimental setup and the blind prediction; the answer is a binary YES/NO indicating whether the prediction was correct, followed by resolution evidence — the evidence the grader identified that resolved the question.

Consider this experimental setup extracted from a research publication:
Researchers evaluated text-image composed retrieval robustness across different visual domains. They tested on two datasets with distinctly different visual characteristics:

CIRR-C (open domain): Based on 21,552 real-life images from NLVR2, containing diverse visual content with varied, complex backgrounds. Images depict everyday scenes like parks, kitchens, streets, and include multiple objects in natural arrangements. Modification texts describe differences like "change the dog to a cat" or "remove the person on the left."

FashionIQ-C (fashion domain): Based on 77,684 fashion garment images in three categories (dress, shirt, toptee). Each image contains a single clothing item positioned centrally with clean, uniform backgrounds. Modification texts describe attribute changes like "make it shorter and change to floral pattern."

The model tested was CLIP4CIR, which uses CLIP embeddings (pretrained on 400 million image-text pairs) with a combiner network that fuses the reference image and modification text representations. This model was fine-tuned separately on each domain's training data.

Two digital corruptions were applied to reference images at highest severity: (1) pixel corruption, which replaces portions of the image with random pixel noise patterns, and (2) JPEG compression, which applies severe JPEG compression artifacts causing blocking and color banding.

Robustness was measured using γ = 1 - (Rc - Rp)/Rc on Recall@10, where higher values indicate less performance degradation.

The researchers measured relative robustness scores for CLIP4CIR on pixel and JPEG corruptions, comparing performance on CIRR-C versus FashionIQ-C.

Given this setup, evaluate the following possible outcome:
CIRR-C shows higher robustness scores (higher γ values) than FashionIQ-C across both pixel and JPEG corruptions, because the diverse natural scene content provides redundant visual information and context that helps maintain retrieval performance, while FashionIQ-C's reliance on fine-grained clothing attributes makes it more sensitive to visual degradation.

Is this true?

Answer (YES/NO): YES